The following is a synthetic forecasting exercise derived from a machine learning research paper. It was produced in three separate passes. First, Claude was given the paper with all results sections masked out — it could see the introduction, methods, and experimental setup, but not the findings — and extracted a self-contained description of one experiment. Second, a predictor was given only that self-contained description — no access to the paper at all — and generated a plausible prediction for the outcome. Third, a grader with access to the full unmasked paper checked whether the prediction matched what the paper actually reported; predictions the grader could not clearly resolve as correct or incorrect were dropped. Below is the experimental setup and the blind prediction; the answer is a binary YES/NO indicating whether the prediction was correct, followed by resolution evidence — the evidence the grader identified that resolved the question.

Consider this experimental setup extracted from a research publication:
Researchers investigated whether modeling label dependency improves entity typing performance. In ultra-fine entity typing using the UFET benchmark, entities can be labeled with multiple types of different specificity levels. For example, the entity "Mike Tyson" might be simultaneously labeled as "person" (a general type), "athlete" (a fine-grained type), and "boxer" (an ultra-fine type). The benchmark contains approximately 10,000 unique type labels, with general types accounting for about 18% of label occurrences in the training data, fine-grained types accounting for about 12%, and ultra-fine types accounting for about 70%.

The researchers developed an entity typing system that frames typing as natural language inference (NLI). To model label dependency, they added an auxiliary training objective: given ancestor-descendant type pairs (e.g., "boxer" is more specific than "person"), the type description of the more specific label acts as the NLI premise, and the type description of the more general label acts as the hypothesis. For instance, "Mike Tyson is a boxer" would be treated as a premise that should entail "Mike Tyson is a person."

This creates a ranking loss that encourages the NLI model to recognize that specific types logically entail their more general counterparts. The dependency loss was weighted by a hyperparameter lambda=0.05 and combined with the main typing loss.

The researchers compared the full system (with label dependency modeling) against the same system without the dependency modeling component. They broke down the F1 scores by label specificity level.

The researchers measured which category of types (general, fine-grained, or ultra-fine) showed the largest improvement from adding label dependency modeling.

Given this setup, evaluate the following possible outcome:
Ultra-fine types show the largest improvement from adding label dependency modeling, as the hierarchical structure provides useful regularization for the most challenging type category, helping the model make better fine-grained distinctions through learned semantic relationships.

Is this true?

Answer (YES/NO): NO